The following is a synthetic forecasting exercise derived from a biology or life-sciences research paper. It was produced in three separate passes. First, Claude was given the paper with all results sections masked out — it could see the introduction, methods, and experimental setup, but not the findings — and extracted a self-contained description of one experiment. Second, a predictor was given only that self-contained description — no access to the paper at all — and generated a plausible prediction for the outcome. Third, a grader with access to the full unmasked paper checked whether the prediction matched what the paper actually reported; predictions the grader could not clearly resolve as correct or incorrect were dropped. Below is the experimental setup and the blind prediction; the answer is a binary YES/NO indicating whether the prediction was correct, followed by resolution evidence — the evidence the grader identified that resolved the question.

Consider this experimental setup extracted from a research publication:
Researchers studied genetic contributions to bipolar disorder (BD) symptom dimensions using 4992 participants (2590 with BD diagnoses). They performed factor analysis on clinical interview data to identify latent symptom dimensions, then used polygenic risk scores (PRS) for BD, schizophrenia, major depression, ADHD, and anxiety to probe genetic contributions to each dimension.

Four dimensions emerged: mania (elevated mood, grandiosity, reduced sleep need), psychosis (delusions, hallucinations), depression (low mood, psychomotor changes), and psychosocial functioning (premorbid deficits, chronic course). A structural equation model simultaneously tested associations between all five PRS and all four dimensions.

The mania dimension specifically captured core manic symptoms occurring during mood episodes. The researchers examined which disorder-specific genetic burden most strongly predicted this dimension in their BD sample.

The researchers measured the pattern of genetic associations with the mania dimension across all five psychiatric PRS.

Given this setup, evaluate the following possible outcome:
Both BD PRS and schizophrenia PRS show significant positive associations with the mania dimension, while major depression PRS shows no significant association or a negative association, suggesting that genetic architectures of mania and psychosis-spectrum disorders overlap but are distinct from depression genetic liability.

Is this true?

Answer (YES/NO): NO